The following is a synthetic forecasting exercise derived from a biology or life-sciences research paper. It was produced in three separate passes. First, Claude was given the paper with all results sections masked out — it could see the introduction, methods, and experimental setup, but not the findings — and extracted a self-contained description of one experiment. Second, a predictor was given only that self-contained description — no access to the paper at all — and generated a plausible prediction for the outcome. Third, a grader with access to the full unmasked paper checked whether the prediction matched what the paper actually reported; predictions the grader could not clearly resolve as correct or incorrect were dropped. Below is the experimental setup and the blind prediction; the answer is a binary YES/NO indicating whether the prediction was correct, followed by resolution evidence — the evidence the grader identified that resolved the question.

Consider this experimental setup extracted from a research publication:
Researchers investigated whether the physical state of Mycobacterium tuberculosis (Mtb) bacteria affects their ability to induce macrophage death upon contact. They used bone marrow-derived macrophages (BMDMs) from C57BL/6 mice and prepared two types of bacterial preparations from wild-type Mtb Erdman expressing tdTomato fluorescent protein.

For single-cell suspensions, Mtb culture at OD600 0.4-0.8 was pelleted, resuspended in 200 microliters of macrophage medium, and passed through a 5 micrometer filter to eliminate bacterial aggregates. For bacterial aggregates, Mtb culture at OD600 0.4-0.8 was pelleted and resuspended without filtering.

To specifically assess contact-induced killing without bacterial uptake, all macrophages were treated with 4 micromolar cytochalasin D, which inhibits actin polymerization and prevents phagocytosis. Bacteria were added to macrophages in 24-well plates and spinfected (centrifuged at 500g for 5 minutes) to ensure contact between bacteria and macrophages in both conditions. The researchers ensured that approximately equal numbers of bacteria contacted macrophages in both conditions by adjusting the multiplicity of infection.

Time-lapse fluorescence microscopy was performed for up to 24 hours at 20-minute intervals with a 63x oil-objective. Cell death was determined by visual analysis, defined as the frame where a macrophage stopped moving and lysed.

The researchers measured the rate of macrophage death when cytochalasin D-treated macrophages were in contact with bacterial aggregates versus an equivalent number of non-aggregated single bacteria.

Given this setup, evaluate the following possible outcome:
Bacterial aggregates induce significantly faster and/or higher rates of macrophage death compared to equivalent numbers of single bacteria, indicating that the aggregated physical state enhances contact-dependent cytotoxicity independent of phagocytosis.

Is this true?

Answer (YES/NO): YES